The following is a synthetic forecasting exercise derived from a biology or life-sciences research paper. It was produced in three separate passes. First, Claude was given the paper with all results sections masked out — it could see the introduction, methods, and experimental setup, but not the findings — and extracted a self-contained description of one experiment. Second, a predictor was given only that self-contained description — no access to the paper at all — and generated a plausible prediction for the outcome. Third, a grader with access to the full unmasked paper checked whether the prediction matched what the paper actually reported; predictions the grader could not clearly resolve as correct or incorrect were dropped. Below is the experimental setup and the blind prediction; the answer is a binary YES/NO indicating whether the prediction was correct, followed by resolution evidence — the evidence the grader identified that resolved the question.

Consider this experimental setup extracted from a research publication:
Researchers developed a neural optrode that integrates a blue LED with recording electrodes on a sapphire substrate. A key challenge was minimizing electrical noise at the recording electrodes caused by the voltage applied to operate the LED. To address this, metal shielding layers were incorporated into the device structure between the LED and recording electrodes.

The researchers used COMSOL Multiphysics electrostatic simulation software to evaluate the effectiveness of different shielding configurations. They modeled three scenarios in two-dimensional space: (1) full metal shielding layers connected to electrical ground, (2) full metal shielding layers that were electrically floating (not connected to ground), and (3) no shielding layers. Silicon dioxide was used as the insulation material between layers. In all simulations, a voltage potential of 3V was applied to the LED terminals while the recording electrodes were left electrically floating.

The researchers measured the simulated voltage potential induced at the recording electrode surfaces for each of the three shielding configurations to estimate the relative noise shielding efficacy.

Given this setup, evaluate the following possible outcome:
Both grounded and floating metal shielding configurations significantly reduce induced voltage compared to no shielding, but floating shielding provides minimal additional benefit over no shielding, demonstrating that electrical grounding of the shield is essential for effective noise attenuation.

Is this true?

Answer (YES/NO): NO